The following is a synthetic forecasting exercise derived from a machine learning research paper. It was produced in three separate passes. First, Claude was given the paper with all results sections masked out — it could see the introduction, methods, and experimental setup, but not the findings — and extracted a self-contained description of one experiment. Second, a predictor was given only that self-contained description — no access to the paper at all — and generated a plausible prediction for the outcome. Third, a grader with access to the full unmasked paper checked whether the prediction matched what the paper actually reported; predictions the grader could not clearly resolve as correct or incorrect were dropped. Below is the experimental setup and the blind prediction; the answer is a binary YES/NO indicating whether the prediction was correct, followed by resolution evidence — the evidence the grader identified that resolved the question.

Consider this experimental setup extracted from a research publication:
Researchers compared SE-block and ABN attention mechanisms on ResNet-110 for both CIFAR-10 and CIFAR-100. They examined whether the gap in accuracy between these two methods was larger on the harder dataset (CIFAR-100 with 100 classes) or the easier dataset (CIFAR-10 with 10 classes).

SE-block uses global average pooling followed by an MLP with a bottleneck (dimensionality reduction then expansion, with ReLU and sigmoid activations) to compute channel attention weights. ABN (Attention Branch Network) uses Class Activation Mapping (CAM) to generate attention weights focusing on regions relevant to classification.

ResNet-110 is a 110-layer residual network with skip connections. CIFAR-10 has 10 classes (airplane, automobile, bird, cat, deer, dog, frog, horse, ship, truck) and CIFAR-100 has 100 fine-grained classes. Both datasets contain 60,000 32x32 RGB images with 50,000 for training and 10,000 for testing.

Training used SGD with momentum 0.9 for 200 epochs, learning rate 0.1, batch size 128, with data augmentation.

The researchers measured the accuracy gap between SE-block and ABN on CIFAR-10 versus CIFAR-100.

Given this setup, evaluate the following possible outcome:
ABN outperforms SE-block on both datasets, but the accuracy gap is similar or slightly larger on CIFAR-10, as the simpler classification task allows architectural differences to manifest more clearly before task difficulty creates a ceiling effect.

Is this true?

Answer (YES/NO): NO